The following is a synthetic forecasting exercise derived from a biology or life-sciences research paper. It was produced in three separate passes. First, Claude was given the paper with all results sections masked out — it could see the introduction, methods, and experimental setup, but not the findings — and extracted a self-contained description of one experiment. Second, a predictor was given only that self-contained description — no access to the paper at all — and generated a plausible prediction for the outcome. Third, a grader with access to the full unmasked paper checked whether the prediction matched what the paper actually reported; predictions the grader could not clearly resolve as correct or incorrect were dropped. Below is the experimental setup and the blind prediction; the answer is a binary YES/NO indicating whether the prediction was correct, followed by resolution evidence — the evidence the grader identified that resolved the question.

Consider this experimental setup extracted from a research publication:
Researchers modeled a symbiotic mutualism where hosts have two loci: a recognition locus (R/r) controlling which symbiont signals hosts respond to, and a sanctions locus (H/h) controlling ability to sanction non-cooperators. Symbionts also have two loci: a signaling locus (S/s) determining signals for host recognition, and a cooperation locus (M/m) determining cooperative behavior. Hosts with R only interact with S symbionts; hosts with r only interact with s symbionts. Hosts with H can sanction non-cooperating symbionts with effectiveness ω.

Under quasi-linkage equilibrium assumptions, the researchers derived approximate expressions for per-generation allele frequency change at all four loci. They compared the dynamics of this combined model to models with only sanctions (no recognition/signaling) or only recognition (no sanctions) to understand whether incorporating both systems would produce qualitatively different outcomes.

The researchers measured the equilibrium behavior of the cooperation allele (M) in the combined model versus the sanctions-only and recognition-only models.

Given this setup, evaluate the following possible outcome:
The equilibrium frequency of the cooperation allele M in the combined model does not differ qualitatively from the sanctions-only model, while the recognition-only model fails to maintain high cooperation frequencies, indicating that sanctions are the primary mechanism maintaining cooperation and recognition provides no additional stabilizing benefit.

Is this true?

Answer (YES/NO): NO